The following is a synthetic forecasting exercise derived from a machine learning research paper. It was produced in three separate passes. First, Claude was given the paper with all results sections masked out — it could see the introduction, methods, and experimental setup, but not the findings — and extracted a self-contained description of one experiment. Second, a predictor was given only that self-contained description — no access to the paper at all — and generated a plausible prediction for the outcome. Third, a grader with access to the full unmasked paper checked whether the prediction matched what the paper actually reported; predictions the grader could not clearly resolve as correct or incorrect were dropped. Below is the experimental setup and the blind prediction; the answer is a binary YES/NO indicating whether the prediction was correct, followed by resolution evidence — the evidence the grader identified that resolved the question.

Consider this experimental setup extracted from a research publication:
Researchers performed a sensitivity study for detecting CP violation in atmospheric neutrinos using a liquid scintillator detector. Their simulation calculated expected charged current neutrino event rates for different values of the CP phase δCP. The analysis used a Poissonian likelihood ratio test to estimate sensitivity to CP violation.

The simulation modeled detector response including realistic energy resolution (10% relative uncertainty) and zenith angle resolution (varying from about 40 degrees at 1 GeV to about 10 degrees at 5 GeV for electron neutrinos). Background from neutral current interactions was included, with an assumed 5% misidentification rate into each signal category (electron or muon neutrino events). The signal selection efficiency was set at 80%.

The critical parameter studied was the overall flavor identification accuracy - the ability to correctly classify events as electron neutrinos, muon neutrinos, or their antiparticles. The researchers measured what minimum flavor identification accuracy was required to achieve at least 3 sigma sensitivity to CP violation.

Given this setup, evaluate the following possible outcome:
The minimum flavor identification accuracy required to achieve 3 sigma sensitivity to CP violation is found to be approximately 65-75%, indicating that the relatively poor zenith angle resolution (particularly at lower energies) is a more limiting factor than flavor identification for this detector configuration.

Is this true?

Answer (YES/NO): NO